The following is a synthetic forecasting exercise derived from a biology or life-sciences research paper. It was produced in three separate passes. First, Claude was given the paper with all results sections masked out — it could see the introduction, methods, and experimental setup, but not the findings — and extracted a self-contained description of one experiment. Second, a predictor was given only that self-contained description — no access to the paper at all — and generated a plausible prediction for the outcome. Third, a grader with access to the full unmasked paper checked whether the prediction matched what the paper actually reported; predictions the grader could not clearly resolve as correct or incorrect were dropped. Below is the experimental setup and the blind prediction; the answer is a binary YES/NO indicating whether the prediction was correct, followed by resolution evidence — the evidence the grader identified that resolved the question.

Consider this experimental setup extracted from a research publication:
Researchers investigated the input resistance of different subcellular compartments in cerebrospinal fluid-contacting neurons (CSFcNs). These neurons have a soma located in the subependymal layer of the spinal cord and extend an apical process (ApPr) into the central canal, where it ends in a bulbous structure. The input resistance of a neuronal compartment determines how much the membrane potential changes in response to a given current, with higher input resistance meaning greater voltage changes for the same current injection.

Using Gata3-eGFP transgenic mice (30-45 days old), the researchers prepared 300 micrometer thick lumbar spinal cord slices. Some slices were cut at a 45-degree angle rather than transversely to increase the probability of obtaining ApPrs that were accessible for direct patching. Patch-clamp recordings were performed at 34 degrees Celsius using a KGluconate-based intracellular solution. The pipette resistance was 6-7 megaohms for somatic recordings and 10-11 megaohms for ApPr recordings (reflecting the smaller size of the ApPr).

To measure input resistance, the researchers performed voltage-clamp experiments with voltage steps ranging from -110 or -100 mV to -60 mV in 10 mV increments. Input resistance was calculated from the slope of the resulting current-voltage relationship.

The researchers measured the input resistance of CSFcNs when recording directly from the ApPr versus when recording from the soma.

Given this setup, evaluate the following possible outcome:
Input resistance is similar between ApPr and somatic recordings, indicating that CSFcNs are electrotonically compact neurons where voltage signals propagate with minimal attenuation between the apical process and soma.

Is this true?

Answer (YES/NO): NO